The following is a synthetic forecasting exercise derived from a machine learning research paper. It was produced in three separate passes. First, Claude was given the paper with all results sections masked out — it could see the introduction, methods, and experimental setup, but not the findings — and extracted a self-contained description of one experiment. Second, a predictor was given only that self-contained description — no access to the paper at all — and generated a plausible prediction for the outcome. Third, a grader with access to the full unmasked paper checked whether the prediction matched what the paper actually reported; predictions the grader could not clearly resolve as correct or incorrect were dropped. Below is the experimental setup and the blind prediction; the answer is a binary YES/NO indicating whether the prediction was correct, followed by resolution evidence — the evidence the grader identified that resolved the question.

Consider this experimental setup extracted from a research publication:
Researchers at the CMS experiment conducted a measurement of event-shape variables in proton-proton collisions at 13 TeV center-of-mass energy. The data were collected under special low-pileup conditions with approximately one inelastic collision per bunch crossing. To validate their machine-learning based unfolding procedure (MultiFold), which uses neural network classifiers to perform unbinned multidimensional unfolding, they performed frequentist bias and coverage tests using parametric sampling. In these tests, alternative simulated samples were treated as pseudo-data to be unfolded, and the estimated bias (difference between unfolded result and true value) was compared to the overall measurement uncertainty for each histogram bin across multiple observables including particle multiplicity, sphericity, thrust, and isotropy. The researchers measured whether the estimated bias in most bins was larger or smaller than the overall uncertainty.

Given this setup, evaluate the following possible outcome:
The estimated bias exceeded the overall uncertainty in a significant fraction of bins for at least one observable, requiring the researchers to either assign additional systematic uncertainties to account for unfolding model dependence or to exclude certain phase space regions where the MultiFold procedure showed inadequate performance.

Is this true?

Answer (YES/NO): NO